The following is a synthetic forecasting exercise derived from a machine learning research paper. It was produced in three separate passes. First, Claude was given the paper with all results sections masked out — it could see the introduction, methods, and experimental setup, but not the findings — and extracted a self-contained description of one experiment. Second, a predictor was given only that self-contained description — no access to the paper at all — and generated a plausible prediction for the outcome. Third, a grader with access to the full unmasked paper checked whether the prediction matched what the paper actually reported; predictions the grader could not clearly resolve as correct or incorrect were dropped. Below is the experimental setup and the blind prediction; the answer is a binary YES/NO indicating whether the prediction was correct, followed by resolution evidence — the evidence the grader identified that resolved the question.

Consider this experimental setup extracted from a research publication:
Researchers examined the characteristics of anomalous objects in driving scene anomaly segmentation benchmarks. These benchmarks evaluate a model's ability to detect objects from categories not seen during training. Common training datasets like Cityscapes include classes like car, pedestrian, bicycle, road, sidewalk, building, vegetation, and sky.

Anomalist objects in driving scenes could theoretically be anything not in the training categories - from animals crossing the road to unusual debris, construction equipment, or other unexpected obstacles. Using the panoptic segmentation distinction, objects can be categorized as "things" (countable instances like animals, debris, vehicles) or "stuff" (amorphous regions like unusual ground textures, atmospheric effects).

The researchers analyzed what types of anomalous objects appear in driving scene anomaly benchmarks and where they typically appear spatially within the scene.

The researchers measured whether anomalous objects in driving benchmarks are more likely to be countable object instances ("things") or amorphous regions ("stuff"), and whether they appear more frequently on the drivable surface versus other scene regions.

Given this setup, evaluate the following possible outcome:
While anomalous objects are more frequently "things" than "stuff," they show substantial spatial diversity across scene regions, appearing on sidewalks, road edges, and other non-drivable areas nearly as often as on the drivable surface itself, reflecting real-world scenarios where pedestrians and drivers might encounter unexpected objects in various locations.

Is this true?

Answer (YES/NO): NO